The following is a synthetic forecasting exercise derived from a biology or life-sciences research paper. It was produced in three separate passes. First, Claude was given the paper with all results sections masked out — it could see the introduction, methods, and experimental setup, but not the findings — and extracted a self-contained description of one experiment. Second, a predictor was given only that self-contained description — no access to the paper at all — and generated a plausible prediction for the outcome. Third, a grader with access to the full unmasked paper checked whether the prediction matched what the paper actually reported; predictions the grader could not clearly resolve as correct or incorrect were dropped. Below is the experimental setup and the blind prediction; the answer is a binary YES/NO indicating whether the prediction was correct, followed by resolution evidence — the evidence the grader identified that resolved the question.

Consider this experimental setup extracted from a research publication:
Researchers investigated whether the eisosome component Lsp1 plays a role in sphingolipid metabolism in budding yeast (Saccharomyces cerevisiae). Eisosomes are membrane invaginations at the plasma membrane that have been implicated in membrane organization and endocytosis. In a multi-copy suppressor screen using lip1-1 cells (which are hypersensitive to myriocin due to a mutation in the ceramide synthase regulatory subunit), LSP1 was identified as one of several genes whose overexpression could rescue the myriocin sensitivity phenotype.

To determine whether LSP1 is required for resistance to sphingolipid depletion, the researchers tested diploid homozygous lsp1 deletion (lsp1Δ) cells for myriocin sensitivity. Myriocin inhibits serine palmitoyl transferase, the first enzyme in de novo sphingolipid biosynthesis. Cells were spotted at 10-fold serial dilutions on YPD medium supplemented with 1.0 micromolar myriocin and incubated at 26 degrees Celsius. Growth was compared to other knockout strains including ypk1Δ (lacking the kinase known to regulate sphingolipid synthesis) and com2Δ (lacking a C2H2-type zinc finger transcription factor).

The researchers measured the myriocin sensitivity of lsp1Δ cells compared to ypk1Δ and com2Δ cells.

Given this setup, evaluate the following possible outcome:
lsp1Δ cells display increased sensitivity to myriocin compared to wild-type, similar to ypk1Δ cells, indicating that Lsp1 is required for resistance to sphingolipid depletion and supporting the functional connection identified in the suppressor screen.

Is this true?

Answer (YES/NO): NO